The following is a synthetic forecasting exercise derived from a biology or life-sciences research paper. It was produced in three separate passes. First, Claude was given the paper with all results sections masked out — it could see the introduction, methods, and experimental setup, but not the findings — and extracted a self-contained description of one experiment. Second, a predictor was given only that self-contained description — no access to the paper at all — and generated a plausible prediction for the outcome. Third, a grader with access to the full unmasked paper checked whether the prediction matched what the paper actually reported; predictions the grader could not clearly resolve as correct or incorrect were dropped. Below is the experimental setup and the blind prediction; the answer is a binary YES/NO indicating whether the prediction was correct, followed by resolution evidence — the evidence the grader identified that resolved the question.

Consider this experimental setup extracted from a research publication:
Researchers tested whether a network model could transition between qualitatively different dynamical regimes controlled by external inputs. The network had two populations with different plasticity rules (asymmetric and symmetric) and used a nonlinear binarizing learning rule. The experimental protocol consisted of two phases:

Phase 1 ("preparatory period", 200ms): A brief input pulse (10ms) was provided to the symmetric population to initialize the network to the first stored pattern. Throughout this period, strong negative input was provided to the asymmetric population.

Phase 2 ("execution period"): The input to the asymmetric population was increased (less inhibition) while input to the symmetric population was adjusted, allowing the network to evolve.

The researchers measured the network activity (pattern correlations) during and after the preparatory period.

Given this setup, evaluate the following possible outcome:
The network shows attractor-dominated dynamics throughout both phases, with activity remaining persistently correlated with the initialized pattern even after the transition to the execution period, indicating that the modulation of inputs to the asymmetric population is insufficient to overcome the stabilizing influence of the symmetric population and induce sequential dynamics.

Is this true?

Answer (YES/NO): NO